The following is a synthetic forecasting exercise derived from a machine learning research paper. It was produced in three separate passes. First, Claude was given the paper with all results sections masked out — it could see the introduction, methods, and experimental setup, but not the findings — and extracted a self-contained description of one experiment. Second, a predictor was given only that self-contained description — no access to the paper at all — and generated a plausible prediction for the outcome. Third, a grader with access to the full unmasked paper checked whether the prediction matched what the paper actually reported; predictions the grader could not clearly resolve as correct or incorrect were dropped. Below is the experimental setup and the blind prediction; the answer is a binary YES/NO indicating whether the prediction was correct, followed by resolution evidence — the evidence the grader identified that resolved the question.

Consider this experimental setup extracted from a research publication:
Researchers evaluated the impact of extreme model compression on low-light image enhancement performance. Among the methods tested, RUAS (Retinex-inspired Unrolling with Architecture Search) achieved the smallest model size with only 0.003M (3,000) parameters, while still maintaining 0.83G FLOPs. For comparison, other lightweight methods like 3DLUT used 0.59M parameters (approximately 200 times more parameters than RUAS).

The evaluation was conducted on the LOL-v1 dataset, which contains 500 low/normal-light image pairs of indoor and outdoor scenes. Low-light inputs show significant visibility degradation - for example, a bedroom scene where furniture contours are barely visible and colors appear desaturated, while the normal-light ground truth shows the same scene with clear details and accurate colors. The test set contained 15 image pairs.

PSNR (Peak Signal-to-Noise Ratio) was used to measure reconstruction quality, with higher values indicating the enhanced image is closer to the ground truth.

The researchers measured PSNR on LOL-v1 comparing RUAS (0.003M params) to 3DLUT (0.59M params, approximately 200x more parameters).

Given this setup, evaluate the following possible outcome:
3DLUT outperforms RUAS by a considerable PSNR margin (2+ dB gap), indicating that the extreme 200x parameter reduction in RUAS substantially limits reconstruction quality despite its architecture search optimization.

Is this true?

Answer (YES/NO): NO